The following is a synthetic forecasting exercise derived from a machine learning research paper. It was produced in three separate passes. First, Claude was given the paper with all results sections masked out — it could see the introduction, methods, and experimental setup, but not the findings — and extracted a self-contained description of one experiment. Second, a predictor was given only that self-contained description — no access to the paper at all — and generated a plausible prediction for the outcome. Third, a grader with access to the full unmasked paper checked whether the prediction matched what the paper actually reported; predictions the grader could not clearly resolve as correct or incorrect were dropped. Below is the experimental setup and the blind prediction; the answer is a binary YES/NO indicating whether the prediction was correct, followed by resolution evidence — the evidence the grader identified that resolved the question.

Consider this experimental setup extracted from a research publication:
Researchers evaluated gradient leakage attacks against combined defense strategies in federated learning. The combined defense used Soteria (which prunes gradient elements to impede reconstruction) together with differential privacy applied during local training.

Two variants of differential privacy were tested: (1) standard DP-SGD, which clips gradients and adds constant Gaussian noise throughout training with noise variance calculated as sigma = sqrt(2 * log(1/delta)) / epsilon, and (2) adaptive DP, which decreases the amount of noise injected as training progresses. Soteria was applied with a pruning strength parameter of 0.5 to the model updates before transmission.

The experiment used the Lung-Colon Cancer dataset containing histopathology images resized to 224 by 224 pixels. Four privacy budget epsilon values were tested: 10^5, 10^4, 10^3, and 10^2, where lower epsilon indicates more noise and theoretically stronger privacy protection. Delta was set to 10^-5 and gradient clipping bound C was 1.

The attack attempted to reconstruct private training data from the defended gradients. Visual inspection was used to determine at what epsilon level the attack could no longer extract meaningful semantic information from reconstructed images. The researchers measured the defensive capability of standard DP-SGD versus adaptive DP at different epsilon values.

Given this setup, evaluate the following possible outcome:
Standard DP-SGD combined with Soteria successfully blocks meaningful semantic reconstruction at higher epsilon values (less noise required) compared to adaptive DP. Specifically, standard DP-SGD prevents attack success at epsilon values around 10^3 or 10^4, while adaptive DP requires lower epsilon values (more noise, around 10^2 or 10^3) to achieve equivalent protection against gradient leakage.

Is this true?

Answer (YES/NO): NO